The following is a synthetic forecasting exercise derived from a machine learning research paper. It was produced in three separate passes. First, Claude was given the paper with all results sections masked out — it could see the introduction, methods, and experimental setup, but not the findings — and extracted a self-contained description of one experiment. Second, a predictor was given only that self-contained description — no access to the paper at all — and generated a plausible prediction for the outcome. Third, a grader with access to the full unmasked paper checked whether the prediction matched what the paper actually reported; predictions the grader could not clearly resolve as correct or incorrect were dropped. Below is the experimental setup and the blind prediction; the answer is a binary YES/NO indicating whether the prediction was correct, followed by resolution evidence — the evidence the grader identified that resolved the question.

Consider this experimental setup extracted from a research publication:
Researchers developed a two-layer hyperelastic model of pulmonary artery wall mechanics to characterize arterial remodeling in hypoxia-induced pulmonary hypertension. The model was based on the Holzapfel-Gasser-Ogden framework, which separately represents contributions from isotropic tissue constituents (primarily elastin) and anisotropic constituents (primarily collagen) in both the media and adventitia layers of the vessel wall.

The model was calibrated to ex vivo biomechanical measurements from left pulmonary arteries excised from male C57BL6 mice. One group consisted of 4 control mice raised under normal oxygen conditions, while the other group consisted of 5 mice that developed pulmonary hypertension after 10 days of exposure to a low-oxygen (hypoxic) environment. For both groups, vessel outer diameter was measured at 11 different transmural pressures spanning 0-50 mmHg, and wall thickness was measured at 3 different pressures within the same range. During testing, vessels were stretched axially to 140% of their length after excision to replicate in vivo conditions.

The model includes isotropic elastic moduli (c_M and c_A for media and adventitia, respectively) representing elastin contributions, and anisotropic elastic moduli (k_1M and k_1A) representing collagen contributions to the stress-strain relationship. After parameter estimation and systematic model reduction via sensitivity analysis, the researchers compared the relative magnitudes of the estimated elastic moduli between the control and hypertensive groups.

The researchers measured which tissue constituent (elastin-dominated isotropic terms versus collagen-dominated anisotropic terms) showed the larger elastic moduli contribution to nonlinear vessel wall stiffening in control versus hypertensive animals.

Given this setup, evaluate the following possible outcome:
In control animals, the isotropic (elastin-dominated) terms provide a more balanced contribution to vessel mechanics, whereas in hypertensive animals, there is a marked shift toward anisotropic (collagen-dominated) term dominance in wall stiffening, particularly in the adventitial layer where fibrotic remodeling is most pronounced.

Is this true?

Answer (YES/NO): NO